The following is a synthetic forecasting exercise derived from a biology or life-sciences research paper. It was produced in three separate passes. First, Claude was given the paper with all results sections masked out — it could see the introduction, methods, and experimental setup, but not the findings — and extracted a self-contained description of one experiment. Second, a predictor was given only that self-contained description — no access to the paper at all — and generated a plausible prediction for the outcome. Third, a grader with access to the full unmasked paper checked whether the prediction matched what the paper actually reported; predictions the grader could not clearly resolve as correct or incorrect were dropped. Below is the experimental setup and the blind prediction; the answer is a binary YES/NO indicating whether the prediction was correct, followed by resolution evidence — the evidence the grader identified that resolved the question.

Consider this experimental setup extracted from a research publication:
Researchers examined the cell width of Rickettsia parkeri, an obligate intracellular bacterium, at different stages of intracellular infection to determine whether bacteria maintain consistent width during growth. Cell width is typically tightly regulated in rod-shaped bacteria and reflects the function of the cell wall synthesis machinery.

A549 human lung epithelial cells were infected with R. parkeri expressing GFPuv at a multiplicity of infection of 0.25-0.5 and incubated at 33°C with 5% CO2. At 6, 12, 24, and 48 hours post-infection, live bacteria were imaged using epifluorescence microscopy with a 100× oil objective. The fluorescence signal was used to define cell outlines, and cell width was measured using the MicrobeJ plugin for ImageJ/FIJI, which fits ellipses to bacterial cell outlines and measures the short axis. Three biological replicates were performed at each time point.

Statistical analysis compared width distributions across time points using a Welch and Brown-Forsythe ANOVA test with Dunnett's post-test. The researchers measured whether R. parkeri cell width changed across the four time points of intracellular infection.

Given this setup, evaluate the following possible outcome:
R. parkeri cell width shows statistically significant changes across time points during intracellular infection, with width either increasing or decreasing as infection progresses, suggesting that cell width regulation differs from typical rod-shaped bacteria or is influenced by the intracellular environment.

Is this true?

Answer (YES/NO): NO